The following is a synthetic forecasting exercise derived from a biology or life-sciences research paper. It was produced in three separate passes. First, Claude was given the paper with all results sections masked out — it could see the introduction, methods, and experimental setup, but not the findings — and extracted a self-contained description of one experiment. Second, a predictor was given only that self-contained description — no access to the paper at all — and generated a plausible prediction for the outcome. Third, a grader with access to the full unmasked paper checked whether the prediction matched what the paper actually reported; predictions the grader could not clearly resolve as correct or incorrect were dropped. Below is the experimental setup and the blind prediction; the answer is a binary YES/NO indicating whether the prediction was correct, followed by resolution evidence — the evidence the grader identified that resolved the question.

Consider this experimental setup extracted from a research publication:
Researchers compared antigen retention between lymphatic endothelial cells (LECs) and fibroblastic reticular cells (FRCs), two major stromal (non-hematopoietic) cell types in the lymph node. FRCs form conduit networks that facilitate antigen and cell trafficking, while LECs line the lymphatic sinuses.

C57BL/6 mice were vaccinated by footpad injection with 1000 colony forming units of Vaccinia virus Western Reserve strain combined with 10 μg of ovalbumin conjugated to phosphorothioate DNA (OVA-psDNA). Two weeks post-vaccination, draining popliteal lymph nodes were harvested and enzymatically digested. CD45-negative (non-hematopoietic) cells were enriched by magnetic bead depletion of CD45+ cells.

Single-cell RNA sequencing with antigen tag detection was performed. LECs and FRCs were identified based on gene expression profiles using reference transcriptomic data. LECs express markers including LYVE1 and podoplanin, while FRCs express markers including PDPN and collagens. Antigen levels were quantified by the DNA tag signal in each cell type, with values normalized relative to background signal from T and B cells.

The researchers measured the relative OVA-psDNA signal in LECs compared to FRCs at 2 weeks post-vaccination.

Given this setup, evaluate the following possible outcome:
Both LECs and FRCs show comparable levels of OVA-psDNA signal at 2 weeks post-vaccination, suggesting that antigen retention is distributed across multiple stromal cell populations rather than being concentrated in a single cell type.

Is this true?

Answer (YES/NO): NO